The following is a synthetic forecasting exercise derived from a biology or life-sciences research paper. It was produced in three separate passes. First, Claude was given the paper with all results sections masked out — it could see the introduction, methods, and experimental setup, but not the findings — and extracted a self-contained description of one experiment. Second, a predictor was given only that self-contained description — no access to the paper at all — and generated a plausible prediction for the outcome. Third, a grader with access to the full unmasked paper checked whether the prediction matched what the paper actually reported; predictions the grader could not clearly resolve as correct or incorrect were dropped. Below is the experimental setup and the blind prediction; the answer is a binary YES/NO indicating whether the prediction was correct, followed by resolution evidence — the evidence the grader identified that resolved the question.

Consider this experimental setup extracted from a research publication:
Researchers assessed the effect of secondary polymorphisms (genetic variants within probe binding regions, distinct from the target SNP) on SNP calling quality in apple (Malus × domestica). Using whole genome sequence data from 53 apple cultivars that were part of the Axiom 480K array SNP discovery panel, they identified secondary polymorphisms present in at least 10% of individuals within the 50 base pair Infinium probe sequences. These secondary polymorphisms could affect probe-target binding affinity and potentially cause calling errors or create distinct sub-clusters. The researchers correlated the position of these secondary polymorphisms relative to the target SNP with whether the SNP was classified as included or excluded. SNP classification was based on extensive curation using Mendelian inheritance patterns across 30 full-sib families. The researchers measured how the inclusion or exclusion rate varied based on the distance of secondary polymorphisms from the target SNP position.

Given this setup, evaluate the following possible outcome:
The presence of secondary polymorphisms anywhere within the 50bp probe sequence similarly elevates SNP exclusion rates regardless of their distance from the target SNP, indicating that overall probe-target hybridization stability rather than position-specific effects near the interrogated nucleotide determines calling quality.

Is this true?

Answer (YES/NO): NO